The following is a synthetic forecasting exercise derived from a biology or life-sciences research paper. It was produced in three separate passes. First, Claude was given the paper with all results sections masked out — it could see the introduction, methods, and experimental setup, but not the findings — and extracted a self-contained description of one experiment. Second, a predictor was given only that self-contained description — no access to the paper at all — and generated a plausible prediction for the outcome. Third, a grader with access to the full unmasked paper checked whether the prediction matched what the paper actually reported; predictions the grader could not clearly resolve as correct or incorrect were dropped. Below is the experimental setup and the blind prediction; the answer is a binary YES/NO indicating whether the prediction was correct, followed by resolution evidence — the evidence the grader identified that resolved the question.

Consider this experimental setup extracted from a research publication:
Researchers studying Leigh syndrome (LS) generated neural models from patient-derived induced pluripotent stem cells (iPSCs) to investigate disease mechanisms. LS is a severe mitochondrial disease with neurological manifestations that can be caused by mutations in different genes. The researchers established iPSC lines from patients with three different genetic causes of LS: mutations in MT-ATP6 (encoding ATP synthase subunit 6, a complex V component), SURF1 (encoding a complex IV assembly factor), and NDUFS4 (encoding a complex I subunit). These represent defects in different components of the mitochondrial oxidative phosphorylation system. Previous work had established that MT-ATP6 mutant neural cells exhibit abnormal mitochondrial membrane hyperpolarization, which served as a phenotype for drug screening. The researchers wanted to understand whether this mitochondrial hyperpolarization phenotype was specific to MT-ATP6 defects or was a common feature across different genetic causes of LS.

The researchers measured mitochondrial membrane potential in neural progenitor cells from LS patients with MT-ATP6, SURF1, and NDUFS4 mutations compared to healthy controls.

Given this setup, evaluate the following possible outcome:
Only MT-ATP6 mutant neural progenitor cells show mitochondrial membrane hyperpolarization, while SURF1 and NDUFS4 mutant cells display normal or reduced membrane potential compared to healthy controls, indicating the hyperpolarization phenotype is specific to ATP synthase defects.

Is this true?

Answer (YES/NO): YES